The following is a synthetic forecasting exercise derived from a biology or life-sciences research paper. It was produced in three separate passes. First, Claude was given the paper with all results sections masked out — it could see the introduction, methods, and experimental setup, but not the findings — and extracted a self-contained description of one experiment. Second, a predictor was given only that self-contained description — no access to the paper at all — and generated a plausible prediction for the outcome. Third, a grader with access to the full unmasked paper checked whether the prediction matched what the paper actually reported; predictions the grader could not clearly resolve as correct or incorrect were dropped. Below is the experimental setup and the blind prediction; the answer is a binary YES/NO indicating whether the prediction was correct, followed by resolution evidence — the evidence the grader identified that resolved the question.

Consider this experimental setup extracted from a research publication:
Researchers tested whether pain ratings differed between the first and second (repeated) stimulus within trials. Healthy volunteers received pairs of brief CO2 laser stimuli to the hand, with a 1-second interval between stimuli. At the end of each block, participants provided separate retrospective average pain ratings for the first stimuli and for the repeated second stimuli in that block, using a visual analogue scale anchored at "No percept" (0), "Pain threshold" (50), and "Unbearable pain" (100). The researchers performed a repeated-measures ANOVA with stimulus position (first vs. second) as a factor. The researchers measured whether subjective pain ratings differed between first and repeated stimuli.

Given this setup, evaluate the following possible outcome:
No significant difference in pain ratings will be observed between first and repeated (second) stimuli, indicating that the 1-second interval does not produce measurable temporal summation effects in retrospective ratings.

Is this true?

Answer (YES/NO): YES